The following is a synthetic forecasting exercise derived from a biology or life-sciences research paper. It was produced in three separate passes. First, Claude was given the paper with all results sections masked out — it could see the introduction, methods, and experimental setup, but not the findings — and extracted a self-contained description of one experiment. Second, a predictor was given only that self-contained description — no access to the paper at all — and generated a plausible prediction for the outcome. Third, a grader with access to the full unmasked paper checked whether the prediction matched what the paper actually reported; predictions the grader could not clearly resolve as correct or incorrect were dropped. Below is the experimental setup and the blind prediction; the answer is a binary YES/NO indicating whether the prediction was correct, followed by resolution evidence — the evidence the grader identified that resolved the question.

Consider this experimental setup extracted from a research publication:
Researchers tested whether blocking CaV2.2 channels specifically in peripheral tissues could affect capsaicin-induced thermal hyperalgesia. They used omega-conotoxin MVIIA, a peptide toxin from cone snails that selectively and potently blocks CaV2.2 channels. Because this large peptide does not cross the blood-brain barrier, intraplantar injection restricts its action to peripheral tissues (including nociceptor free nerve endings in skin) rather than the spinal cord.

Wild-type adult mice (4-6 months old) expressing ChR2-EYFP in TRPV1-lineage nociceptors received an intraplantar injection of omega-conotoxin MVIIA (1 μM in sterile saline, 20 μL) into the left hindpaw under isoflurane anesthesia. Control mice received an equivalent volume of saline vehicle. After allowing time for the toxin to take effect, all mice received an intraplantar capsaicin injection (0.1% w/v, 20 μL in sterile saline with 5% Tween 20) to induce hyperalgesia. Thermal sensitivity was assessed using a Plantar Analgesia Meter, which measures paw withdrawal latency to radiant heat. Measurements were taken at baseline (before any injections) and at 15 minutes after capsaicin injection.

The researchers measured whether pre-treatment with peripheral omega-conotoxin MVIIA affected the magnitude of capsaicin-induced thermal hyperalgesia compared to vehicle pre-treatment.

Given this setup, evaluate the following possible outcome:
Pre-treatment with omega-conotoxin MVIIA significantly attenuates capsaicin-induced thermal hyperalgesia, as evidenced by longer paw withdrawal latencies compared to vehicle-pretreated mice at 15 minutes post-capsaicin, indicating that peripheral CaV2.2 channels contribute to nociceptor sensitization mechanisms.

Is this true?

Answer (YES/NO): YES